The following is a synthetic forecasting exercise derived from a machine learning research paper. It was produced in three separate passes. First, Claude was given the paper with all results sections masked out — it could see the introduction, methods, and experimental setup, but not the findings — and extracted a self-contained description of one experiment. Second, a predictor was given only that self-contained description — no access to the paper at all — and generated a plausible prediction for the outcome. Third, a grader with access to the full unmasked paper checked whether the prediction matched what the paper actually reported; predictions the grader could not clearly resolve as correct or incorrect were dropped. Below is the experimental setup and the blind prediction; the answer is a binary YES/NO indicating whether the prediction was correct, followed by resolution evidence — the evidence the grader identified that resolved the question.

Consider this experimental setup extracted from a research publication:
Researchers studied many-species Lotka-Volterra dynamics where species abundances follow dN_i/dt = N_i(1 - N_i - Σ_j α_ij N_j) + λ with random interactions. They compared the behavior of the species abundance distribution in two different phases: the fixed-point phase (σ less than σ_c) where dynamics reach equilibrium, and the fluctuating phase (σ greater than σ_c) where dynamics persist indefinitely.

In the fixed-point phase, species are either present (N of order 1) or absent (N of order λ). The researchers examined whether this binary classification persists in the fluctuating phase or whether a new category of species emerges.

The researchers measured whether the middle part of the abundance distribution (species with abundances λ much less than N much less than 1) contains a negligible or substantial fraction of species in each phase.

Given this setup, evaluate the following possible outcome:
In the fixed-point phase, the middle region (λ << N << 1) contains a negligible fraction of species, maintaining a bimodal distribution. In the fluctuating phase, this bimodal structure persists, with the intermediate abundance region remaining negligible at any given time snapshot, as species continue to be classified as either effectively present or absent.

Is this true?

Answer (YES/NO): NO